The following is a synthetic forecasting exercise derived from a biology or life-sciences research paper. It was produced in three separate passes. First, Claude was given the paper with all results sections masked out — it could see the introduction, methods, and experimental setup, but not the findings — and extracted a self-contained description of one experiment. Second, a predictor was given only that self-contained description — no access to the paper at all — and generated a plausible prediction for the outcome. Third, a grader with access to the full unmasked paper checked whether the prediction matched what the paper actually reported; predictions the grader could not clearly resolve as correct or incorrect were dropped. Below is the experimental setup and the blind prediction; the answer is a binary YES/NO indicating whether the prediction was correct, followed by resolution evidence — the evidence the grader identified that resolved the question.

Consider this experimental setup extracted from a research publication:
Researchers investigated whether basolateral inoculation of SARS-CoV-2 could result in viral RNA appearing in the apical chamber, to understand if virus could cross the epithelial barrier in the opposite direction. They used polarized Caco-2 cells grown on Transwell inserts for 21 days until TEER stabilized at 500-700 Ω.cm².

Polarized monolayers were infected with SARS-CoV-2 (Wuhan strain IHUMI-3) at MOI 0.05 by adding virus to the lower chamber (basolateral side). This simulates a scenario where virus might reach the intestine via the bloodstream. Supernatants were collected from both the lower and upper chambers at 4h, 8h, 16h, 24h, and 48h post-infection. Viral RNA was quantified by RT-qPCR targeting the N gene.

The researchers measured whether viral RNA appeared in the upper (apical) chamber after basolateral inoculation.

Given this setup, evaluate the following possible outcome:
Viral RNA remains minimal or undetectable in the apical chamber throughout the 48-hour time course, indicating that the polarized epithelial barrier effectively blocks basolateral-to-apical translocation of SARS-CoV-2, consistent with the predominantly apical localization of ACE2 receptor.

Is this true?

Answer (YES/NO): YES